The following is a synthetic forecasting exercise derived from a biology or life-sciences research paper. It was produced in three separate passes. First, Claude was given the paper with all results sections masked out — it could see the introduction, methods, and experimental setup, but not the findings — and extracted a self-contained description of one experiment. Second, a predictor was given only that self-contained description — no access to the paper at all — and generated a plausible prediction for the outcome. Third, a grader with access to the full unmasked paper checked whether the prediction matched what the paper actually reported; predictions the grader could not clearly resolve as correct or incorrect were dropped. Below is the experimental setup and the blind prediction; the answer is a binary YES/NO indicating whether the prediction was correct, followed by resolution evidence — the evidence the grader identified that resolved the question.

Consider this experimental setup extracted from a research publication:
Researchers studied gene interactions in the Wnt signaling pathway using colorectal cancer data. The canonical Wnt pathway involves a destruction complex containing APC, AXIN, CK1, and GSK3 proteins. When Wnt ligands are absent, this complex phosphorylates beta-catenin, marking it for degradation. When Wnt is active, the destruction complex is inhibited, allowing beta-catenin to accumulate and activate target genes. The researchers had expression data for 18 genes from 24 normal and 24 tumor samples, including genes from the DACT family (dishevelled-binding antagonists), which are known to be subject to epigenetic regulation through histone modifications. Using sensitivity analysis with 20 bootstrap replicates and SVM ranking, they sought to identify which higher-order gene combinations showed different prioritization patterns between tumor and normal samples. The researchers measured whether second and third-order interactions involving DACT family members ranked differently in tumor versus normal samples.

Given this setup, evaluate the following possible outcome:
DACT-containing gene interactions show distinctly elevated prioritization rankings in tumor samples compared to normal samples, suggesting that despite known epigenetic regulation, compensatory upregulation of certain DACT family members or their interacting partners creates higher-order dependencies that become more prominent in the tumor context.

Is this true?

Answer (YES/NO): YES